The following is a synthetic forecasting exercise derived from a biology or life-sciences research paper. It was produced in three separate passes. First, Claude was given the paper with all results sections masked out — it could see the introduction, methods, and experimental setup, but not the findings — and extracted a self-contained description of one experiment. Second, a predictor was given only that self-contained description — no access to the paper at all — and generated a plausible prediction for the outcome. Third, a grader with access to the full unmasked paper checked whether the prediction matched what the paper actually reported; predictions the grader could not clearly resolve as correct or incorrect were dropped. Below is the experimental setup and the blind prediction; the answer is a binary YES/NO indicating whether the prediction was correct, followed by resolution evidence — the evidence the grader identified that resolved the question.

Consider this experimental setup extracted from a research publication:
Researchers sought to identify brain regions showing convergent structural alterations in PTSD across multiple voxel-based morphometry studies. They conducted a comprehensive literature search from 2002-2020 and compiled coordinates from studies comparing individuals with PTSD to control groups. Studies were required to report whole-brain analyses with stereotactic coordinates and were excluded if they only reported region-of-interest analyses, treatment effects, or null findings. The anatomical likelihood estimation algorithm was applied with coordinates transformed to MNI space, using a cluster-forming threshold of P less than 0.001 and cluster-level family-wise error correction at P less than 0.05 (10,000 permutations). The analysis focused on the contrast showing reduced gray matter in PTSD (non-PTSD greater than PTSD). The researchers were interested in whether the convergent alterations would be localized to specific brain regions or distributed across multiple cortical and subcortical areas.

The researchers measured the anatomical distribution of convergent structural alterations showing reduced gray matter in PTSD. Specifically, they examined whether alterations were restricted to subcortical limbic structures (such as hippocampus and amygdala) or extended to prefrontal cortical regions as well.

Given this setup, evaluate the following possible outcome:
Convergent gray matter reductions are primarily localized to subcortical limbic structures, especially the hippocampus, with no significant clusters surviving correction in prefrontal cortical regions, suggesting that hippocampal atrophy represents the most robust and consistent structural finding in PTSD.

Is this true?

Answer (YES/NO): NO